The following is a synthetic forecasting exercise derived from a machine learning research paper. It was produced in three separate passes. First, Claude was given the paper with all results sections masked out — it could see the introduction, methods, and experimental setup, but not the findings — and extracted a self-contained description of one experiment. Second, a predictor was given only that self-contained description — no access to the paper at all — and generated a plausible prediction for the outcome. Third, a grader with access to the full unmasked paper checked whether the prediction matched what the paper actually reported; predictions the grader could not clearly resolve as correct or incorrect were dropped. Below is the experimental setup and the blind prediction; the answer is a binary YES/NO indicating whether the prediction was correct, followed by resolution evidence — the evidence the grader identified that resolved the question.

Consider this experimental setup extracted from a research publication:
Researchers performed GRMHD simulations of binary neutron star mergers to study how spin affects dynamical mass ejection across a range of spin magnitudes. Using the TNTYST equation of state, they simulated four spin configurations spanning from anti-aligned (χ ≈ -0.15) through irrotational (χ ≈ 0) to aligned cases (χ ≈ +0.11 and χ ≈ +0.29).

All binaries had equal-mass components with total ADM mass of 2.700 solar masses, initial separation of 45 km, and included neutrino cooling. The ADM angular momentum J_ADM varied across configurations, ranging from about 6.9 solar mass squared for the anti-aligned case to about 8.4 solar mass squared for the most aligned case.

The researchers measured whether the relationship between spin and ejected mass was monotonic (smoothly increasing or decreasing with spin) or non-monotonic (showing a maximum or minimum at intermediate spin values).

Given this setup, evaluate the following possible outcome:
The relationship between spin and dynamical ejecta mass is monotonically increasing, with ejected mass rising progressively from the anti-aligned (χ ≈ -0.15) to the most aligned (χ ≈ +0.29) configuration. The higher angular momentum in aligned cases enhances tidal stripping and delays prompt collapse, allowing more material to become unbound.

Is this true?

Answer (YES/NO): NO